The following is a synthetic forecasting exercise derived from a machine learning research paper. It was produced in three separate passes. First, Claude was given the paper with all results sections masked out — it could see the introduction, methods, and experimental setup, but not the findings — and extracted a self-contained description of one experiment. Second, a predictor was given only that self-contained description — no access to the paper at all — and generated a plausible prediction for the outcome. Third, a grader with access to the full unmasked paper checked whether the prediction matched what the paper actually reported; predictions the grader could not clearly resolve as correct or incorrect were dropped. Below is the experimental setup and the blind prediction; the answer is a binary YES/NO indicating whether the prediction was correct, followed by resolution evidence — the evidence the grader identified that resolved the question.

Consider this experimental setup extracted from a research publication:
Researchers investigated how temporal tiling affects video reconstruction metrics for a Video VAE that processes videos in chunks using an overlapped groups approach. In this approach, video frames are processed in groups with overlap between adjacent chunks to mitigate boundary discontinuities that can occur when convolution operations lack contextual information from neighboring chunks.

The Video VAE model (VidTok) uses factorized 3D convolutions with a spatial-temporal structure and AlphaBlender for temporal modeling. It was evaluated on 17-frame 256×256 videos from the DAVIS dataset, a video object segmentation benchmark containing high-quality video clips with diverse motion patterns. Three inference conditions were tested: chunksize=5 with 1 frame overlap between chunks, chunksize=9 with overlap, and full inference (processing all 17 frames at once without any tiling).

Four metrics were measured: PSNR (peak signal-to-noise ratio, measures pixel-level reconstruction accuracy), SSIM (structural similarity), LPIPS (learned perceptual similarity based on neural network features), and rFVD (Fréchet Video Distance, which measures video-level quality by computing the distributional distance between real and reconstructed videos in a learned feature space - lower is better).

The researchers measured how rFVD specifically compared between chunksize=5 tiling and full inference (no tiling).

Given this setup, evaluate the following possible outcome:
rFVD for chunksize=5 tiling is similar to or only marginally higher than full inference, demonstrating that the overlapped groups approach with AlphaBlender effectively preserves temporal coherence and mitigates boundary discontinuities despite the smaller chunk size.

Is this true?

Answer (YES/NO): NO